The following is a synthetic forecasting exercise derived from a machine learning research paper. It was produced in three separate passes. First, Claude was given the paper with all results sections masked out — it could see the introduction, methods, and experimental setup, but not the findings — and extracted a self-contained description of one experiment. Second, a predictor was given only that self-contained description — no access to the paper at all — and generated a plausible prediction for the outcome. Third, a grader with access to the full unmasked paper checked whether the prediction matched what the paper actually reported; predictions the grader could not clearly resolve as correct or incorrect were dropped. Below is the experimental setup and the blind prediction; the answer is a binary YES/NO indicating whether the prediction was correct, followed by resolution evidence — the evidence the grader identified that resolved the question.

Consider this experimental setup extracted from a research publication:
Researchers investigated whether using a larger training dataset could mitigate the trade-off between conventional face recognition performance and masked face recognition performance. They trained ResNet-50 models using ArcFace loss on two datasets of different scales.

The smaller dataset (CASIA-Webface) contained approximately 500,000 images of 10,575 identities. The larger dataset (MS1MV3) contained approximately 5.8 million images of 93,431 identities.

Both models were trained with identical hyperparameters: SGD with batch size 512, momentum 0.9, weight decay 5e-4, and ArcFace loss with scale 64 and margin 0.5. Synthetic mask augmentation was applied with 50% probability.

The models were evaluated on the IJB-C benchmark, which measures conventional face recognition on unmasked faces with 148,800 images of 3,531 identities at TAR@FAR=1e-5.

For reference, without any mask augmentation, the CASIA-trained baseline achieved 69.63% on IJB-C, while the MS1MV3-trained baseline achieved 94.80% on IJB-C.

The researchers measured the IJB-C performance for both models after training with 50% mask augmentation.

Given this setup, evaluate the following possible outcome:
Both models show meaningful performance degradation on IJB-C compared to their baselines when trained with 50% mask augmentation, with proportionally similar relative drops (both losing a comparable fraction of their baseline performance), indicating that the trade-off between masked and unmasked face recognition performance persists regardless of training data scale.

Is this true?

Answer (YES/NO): NO